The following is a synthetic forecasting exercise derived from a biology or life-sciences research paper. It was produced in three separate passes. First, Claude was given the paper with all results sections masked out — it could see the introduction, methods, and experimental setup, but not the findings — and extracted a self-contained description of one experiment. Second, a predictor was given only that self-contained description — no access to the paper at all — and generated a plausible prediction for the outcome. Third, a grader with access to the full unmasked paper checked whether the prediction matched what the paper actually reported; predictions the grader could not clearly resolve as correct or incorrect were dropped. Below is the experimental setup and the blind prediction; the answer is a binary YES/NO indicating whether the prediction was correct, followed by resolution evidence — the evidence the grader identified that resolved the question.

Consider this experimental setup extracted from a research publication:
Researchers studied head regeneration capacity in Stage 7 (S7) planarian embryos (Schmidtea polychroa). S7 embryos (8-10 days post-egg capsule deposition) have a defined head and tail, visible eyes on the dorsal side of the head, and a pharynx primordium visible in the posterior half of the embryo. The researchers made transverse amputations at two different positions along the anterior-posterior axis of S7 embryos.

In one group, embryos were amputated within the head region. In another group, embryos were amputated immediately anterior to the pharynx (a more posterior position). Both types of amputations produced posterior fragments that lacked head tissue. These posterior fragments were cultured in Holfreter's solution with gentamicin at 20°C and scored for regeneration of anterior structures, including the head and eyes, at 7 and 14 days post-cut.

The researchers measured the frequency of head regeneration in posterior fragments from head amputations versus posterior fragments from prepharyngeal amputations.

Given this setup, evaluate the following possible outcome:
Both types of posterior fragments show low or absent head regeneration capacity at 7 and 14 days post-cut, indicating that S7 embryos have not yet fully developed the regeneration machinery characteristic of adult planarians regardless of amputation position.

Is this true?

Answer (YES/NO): NO